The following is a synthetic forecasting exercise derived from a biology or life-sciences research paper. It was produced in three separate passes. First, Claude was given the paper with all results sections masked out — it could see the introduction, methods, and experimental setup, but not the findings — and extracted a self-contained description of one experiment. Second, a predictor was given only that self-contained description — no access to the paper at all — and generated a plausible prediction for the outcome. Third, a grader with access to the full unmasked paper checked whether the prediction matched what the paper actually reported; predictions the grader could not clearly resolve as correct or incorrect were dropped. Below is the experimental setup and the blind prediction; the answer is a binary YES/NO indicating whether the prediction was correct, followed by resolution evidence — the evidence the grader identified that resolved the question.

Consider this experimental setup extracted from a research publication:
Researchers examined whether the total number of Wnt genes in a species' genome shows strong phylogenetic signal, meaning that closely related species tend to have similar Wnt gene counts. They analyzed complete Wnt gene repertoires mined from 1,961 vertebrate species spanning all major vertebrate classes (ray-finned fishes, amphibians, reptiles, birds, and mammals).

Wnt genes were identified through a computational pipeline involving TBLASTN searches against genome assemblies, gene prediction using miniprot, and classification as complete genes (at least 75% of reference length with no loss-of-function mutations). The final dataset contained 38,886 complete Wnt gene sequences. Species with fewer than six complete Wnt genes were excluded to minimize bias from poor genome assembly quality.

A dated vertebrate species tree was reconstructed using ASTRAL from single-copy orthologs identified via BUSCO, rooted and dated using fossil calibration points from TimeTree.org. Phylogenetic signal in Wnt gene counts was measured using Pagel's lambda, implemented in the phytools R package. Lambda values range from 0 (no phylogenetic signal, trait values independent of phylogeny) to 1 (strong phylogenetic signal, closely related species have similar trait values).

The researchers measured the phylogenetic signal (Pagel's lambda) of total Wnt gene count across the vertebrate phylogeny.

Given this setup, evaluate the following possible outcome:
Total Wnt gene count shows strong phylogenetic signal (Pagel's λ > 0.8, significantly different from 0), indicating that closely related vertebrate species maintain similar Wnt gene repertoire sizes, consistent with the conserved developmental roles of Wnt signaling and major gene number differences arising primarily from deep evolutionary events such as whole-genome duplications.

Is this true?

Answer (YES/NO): YES